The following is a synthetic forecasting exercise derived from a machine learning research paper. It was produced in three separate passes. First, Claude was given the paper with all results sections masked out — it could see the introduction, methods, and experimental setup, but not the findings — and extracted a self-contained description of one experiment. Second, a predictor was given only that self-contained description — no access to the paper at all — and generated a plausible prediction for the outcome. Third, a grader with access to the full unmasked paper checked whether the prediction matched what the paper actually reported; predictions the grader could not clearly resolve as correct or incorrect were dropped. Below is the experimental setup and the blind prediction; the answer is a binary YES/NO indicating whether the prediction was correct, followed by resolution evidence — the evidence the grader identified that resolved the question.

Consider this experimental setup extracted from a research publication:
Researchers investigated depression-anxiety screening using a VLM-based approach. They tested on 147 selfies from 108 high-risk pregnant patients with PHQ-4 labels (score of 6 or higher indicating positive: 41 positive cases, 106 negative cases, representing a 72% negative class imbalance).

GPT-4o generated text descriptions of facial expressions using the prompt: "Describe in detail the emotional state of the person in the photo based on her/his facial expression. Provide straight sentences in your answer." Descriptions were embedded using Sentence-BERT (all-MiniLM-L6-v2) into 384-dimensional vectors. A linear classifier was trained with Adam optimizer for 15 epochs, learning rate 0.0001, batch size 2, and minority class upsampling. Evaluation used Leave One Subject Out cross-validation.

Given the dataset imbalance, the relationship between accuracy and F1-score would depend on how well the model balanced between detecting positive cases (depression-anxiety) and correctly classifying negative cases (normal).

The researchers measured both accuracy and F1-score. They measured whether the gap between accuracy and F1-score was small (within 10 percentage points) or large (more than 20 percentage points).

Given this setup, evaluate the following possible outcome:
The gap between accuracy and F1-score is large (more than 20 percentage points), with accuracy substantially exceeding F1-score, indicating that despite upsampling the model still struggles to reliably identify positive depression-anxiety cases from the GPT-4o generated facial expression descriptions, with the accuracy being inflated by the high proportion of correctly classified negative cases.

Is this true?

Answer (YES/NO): YES